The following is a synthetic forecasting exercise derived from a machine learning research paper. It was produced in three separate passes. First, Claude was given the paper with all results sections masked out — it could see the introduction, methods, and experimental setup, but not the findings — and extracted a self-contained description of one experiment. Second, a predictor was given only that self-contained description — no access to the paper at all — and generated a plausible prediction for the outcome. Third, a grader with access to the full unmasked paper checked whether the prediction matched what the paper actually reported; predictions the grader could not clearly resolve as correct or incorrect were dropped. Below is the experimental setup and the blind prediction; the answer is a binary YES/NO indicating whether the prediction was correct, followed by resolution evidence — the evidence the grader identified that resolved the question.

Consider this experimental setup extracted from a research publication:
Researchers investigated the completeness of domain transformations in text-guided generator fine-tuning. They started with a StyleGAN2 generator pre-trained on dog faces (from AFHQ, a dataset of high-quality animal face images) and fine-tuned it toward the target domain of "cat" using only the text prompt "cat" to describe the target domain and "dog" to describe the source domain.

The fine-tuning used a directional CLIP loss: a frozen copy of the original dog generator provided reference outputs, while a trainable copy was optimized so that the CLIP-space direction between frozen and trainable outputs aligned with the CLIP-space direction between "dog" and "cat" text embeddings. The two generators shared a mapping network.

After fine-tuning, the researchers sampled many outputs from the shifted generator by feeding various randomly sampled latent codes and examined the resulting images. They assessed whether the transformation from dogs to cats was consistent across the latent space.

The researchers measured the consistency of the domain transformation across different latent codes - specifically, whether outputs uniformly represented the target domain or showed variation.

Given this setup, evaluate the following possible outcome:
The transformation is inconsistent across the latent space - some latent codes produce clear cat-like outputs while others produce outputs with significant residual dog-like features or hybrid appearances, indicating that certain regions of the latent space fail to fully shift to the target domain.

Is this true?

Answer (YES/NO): YES